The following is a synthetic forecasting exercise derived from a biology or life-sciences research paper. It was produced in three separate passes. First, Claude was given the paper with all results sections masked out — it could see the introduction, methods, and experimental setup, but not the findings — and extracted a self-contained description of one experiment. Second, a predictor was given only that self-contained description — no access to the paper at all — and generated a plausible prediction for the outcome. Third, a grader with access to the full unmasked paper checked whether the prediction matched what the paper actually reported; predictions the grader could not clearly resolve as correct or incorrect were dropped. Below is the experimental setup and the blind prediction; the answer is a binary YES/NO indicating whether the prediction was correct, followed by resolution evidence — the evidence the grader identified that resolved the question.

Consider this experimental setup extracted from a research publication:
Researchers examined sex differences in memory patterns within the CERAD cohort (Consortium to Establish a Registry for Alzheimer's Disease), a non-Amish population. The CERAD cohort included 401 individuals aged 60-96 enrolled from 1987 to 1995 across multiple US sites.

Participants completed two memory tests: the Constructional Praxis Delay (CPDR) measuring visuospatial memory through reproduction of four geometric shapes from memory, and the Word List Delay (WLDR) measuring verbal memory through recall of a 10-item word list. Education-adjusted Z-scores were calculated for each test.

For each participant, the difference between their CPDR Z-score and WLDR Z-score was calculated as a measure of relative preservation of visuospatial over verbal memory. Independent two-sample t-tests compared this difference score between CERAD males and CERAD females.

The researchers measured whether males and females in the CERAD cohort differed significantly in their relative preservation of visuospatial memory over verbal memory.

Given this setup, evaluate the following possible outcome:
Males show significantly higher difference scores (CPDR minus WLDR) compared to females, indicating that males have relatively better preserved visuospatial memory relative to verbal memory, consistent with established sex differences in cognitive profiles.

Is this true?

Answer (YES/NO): NO